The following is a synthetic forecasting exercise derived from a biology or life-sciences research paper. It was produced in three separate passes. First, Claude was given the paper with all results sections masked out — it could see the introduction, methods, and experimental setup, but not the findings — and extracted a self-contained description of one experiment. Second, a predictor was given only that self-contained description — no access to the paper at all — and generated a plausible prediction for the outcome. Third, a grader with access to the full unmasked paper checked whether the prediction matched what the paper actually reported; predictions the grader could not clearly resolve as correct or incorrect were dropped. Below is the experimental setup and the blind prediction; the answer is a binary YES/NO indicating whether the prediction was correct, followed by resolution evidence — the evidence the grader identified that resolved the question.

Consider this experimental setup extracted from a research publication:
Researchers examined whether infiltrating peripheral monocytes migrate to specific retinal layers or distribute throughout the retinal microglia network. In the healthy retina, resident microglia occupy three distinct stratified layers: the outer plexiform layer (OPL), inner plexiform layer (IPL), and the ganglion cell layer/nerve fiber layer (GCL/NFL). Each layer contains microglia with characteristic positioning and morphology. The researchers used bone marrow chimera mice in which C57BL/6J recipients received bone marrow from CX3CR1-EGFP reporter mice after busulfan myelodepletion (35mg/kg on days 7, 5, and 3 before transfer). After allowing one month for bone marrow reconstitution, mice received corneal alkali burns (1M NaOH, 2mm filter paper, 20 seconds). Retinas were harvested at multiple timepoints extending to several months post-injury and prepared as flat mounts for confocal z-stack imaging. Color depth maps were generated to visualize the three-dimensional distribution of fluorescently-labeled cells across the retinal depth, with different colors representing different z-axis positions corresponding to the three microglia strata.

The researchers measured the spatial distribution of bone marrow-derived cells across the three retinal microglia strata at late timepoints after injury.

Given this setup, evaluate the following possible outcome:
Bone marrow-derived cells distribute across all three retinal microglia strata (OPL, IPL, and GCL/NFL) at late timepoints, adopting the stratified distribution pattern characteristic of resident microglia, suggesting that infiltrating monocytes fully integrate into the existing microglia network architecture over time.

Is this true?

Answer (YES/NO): YES